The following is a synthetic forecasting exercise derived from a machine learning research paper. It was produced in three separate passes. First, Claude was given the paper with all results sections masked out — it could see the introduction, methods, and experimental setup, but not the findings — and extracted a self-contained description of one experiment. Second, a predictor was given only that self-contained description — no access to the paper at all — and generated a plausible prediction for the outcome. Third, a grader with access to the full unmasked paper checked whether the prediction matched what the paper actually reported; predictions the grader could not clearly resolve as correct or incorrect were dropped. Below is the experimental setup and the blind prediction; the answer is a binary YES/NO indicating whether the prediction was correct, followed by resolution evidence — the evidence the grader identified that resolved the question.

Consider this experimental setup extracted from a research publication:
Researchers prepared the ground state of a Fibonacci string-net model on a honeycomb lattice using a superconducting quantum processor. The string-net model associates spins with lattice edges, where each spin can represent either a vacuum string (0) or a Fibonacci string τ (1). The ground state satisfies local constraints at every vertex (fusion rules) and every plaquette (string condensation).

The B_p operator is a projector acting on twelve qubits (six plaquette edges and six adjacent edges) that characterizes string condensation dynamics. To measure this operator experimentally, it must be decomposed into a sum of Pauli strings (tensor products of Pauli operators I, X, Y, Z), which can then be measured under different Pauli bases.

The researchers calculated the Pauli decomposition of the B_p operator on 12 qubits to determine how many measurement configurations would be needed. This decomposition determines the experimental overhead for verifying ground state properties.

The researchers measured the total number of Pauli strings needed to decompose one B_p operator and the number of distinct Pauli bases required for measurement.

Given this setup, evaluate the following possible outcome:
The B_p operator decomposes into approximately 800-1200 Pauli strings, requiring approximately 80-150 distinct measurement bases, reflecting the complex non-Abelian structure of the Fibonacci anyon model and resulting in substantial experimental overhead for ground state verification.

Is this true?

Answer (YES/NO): NO